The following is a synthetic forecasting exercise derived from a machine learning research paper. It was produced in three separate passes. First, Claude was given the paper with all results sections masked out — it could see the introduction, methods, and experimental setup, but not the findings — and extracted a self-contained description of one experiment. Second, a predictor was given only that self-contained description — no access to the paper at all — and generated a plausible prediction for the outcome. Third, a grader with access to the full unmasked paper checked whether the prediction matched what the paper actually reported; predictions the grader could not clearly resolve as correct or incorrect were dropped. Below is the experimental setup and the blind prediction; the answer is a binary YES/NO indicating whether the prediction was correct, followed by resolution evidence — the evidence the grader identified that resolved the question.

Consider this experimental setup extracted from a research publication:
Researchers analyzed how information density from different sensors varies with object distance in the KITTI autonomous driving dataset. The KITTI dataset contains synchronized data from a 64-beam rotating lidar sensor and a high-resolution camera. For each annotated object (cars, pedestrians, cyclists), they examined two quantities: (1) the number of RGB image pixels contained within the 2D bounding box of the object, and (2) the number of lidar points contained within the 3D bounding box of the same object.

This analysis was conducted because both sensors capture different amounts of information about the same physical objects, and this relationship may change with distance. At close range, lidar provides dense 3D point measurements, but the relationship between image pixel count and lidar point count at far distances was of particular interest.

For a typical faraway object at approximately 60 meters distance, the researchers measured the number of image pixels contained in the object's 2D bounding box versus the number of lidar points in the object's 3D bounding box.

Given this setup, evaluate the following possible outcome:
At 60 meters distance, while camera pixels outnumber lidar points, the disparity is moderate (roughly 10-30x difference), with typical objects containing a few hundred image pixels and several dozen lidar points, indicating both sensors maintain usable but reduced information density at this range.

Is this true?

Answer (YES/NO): NO